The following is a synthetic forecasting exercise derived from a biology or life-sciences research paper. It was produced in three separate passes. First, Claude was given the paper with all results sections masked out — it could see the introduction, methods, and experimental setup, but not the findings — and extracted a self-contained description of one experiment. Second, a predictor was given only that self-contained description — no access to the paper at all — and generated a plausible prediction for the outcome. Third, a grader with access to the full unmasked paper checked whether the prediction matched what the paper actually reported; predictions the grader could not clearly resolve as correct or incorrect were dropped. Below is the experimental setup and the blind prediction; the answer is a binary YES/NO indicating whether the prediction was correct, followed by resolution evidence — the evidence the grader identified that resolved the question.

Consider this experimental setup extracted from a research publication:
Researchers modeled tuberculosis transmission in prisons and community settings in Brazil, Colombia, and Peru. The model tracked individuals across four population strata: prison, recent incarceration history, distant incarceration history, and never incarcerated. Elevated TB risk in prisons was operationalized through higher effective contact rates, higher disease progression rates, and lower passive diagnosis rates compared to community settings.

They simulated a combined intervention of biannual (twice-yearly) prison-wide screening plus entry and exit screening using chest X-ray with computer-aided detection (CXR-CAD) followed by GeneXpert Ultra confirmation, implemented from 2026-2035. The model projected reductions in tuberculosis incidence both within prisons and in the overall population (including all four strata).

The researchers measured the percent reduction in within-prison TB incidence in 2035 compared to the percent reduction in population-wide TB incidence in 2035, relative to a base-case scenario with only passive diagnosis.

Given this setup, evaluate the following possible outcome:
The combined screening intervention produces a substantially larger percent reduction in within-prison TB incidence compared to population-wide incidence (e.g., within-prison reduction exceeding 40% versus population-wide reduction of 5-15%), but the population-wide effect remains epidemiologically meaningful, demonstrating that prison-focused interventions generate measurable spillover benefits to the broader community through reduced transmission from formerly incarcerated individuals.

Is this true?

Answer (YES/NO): NO